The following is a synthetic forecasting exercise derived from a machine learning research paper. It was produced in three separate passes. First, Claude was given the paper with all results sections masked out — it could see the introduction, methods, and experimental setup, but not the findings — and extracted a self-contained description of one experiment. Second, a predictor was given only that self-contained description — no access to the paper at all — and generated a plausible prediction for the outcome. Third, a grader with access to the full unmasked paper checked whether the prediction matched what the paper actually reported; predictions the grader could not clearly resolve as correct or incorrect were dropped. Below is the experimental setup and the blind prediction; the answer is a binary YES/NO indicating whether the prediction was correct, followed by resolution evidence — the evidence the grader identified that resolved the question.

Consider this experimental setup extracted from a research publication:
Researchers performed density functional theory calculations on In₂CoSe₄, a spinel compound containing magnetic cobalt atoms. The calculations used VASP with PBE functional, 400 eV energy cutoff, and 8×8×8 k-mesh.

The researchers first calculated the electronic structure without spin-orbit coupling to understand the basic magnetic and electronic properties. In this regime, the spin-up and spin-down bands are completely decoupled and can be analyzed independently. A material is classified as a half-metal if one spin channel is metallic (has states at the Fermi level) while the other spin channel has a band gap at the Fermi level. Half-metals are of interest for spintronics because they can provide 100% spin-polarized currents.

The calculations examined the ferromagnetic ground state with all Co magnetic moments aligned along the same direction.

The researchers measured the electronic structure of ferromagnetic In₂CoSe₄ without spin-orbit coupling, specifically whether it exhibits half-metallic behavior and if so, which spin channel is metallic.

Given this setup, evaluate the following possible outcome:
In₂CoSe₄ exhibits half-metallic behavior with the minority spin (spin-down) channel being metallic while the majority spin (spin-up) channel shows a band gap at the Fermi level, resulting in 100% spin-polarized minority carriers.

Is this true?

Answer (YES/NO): YES